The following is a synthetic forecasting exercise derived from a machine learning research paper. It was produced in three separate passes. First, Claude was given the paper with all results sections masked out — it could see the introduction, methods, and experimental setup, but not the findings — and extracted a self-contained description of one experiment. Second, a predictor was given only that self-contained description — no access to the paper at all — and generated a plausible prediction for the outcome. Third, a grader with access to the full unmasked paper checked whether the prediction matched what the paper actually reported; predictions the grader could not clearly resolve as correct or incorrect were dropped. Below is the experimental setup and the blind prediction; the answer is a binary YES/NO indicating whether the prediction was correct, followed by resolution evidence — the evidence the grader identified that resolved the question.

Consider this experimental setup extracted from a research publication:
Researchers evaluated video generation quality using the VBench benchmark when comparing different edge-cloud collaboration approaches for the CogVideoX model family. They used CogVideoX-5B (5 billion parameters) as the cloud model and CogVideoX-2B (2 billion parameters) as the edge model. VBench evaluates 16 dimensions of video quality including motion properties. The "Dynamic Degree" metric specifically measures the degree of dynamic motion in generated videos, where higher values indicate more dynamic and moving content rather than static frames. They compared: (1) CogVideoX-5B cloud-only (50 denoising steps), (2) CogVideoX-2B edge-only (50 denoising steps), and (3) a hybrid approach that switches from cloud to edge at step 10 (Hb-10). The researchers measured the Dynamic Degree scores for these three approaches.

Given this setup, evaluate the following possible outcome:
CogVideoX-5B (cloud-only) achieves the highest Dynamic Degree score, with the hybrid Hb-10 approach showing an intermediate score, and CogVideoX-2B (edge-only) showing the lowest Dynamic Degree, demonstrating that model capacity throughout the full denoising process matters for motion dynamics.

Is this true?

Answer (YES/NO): NO